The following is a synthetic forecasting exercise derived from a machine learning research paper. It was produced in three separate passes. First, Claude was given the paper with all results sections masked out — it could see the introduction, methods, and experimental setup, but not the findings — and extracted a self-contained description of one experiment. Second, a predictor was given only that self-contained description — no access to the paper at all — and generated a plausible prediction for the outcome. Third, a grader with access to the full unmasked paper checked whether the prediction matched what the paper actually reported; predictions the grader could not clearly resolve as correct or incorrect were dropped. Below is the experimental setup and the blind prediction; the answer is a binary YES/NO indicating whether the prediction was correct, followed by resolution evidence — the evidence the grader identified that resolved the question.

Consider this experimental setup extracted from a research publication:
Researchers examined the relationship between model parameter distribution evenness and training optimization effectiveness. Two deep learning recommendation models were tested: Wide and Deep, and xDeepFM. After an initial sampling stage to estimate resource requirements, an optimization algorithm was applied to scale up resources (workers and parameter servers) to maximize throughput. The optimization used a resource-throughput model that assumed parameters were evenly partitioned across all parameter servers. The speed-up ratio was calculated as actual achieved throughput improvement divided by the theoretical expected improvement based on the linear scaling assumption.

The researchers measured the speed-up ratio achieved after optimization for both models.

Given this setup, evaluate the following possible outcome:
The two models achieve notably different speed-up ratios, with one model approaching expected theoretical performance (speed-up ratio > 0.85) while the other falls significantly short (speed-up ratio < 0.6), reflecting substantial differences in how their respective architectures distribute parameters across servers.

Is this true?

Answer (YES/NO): NO